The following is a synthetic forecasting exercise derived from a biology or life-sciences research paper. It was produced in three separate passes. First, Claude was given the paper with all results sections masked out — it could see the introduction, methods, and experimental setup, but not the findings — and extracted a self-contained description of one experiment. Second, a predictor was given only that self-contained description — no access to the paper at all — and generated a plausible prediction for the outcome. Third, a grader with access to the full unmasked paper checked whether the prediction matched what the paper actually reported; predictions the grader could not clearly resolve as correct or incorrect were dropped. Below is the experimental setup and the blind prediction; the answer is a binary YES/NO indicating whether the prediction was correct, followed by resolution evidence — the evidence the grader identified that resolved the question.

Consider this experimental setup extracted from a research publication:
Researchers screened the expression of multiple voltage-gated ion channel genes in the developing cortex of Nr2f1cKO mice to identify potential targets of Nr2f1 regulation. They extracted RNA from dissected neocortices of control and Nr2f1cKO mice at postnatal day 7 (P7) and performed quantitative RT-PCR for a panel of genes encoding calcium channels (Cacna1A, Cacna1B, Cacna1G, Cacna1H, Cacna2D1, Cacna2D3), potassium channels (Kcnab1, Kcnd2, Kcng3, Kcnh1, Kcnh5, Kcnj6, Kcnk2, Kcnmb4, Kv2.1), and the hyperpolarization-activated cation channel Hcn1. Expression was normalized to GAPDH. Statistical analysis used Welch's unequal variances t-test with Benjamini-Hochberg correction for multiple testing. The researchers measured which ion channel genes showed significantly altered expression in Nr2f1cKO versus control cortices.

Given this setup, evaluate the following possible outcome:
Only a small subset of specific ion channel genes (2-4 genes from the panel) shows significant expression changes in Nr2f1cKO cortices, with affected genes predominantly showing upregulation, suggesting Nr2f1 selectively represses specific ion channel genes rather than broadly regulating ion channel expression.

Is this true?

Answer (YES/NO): NO